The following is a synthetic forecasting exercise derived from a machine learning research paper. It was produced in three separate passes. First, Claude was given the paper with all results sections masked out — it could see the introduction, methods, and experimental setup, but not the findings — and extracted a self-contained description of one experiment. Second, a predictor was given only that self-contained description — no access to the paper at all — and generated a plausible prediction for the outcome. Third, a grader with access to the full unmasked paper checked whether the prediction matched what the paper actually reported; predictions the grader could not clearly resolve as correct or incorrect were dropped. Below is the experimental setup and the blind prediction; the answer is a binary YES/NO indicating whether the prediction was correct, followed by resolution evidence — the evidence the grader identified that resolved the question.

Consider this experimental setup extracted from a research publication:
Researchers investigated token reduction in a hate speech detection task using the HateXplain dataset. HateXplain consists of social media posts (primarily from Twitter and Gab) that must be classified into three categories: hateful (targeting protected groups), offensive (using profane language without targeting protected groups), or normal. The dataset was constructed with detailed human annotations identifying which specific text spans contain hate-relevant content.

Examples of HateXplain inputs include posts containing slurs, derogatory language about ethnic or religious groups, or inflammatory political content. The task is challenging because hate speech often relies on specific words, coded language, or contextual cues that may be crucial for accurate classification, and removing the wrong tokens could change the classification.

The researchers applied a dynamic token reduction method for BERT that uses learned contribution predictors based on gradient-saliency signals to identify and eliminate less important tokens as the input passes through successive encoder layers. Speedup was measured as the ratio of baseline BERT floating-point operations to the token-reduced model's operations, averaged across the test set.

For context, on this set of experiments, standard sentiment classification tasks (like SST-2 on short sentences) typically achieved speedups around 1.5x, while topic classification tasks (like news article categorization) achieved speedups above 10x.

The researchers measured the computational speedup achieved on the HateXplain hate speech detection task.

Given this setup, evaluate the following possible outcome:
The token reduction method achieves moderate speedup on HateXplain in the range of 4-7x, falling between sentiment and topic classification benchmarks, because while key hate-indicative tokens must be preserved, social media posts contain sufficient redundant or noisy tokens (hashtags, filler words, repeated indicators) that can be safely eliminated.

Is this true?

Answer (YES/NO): YES